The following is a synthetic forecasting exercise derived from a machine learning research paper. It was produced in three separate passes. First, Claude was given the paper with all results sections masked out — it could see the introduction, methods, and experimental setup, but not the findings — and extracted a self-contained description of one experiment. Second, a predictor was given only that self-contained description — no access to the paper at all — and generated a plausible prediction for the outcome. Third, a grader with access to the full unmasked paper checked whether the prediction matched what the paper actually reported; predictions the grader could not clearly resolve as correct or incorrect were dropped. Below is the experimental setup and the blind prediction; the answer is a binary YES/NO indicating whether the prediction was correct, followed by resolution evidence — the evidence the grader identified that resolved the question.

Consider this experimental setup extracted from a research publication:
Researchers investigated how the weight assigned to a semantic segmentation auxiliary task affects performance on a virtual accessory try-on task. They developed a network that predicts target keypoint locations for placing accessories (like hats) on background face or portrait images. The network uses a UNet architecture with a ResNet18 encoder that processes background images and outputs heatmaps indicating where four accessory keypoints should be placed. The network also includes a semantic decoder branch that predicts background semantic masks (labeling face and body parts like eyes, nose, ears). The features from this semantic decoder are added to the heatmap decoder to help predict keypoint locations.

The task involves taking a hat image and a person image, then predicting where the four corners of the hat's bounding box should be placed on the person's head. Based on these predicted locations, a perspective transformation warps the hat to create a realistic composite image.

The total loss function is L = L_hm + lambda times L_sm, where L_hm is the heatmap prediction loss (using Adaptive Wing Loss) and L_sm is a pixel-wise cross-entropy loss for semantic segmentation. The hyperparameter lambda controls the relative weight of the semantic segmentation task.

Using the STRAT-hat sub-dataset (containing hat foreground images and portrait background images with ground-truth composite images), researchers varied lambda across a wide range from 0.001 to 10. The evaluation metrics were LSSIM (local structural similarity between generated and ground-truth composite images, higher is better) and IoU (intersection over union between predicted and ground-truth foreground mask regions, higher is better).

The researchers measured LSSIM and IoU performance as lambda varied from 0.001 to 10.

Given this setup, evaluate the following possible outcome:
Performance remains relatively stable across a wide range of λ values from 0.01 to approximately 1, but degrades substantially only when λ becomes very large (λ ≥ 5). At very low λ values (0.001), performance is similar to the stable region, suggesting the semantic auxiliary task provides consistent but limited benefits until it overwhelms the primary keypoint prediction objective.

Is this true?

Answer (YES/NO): NO